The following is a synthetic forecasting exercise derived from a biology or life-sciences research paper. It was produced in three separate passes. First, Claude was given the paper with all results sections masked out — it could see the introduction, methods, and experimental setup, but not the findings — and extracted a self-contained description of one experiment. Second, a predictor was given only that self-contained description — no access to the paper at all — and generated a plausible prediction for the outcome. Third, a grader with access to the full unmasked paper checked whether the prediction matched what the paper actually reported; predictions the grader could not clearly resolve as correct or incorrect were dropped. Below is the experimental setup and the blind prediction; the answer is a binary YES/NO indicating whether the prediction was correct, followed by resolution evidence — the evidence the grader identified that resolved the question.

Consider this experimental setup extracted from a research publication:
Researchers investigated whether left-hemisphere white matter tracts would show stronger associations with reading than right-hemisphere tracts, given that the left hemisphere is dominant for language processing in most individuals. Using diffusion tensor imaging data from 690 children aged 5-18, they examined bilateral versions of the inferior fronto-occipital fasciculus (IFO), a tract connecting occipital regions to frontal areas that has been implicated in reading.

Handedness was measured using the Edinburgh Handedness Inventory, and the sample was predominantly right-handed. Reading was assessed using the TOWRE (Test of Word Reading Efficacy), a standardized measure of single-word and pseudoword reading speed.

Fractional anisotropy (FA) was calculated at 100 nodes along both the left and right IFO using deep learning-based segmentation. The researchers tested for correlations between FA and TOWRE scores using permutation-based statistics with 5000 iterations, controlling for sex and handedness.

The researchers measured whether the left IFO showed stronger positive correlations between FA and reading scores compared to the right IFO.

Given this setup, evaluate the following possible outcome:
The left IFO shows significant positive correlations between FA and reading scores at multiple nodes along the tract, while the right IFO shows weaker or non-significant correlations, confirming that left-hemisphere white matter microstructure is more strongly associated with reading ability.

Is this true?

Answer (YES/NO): NO